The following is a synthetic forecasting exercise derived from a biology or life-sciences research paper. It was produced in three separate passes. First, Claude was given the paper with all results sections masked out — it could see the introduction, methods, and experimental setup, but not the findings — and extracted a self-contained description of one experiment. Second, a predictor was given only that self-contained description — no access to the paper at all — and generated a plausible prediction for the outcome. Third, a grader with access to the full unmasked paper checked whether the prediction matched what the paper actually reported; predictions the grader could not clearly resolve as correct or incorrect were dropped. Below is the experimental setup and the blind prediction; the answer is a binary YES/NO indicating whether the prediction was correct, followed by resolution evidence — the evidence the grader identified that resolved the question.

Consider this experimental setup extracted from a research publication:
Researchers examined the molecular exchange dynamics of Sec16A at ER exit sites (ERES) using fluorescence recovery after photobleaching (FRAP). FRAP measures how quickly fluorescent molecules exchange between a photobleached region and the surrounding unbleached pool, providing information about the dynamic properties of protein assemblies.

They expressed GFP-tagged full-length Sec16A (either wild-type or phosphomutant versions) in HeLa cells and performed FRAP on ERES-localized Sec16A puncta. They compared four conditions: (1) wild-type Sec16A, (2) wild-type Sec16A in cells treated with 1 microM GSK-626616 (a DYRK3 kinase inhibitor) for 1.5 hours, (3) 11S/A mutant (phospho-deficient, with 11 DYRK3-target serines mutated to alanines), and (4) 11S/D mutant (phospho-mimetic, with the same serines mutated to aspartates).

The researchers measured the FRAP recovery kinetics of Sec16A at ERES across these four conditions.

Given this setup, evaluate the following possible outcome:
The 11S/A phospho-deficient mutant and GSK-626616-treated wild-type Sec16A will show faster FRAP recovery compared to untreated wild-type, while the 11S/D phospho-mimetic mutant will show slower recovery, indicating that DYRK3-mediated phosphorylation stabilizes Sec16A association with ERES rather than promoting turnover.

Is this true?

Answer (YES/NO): NO